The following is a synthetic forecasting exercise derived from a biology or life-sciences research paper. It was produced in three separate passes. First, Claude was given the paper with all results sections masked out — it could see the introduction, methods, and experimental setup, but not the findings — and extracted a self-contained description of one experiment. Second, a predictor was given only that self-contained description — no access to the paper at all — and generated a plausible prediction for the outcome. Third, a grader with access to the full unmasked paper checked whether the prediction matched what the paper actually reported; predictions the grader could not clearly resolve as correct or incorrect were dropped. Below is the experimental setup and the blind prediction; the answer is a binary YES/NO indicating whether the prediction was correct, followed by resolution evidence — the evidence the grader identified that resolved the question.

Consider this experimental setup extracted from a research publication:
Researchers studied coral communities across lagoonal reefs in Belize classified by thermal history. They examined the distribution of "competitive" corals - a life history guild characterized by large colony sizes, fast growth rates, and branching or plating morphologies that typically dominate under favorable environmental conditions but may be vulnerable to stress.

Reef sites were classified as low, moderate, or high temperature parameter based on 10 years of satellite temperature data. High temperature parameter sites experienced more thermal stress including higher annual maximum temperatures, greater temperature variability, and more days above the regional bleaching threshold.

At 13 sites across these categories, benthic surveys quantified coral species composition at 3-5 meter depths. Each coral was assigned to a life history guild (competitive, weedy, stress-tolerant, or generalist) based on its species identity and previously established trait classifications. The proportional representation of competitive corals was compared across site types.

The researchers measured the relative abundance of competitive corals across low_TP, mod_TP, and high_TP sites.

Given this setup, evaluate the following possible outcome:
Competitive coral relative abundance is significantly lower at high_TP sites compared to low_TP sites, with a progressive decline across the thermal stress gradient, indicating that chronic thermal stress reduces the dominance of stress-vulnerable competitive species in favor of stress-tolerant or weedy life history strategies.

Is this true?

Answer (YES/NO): YES